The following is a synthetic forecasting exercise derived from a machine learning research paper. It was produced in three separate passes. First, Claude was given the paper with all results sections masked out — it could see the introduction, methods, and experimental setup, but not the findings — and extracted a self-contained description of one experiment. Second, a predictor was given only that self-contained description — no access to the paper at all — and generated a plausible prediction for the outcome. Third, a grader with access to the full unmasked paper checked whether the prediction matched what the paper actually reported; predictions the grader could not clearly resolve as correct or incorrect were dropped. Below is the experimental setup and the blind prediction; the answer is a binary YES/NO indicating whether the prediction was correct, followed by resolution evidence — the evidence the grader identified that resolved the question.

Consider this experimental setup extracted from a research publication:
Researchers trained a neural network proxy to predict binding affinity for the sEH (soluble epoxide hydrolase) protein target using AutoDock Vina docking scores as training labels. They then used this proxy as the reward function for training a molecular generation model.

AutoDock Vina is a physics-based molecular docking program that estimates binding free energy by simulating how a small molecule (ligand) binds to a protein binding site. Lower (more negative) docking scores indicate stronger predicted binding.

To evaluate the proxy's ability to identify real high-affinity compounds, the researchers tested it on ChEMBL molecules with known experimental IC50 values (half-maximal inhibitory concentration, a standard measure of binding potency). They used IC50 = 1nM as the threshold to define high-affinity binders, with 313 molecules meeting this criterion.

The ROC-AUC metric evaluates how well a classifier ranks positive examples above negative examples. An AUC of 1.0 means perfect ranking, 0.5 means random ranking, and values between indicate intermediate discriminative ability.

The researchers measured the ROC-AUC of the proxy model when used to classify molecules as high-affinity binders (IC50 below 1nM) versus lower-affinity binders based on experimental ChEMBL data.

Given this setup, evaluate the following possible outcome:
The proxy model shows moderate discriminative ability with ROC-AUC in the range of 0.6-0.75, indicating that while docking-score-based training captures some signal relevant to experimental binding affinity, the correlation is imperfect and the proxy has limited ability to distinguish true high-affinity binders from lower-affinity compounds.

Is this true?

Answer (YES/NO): YES